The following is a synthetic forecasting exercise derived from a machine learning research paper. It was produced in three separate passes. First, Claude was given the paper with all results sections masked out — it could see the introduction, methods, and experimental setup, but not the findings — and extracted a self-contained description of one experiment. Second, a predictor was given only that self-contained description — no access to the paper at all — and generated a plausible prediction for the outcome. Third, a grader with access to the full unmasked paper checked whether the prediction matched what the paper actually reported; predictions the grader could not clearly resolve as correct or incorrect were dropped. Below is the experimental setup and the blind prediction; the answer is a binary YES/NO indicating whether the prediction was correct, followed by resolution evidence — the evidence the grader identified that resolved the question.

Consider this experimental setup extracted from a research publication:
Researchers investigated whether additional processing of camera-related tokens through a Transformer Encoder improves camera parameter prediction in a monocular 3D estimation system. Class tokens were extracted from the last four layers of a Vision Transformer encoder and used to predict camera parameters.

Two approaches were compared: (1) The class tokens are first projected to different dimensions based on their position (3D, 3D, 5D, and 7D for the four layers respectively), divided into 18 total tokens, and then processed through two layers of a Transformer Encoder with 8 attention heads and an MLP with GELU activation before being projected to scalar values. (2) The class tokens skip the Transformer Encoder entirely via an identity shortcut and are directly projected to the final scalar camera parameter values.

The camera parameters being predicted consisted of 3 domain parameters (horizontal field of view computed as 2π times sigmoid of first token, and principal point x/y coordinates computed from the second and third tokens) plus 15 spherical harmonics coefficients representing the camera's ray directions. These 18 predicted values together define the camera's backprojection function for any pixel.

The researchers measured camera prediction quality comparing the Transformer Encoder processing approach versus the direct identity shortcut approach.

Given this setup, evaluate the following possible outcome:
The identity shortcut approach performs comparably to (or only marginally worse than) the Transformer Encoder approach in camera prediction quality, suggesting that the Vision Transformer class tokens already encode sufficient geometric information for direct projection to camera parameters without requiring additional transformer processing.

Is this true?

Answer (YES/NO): YES